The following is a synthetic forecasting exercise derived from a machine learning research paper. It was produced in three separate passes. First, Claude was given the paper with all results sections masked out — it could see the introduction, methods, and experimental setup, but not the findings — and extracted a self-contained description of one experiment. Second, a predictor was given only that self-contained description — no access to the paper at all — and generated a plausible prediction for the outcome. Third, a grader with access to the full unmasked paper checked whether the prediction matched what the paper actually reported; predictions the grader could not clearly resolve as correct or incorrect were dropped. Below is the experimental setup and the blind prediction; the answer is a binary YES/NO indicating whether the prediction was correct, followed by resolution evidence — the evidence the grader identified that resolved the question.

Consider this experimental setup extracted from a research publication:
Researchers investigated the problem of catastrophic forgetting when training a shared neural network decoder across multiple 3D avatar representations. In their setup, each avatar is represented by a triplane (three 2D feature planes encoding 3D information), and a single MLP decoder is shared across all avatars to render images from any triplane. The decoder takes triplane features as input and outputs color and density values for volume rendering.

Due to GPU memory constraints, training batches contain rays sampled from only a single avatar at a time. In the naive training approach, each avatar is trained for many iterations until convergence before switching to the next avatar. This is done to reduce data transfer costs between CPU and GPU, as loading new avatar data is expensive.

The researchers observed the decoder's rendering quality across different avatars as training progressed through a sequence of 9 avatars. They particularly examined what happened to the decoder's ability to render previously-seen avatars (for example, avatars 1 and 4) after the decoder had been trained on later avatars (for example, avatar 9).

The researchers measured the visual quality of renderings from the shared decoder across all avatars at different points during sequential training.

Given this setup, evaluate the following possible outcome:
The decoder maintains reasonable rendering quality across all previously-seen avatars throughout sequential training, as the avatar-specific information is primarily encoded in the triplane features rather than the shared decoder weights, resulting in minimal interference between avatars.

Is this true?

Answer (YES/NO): NO